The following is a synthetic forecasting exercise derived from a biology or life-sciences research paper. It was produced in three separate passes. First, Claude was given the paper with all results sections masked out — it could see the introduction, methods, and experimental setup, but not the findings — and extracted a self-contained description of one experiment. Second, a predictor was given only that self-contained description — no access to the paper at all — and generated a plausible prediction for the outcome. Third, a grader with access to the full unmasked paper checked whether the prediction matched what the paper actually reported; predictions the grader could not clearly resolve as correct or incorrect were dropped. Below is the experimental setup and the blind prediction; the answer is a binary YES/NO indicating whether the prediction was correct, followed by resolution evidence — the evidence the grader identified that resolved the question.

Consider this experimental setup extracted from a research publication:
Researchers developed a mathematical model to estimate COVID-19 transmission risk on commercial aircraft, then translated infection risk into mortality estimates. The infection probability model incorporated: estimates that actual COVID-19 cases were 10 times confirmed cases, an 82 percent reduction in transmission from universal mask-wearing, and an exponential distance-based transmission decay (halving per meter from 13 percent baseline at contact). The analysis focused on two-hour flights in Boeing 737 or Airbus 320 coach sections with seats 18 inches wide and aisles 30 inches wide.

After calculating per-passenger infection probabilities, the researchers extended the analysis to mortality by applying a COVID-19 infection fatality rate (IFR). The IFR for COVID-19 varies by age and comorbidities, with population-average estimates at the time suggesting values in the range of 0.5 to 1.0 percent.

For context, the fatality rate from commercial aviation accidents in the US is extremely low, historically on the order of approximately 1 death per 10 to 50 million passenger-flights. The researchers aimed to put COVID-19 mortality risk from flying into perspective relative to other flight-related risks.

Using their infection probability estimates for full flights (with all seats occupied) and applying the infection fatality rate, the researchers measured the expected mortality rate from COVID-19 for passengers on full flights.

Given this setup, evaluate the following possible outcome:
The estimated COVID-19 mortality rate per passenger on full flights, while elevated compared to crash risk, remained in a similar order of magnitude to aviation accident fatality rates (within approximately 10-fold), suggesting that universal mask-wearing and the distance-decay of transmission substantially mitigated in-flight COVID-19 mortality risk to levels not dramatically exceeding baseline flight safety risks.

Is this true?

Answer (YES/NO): NO